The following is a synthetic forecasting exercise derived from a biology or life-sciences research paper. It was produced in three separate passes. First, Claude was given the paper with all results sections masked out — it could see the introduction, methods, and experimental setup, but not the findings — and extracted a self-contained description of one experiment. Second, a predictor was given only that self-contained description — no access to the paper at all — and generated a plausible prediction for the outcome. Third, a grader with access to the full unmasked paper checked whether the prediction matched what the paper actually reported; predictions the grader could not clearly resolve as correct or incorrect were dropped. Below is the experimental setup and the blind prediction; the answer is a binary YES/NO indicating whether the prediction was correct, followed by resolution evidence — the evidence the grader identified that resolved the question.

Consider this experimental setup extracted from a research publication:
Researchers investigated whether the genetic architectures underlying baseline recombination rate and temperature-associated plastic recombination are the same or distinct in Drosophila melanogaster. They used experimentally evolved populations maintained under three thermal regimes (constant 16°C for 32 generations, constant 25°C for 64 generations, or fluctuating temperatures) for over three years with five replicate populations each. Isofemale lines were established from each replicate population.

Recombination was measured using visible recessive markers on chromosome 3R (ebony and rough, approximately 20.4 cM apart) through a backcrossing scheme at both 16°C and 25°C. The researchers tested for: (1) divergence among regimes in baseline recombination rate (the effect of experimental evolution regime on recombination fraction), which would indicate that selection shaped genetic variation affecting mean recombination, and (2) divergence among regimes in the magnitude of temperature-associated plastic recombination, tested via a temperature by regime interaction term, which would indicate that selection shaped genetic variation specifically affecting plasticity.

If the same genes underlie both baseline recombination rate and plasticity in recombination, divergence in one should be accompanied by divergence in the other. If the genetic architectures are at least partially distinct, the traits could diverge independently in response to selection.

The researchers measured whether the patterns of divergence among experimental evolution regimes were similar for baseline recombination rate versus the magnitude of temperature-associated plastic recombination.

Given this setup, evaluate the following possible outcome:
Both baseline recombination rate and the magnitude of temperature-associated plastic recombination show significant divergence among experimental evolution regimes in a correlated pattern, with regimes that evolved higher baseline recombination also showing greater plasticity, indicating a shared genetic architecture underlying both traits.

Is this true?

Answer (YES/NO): NO